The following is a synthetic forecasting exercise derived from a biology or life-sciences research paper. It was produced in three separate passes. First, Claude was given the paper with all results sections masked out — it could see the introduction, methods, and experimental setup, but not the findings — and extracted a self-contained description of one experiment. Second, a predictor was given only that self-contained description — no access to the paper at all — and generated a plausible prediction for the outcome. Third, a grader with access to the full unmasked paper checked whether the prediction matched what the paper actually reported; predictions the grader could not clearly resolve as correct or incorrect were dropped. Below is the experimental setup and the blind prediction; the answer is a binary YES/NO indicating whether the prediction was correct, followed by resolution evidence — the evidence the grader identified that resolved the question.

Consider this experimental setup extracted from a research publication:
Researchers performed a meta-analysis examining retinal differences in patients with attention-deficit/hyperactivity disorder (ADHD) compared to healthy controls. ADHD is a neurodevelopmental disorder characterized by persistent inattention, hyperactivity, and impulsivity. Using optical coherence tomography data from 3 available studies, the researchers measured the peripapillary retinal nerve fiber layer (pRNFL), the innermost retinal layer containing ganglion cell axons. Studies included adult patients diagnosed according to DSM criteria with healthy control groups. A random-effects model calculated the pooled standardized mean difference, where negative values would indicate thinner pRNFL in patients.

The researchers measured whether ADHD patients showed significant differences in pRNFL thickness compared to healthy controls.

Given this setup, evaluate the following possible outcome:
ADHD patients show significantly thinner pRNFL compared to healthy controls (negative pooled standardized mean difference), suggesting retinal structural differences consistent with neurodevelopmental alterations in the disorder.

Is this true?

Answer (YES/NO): YES